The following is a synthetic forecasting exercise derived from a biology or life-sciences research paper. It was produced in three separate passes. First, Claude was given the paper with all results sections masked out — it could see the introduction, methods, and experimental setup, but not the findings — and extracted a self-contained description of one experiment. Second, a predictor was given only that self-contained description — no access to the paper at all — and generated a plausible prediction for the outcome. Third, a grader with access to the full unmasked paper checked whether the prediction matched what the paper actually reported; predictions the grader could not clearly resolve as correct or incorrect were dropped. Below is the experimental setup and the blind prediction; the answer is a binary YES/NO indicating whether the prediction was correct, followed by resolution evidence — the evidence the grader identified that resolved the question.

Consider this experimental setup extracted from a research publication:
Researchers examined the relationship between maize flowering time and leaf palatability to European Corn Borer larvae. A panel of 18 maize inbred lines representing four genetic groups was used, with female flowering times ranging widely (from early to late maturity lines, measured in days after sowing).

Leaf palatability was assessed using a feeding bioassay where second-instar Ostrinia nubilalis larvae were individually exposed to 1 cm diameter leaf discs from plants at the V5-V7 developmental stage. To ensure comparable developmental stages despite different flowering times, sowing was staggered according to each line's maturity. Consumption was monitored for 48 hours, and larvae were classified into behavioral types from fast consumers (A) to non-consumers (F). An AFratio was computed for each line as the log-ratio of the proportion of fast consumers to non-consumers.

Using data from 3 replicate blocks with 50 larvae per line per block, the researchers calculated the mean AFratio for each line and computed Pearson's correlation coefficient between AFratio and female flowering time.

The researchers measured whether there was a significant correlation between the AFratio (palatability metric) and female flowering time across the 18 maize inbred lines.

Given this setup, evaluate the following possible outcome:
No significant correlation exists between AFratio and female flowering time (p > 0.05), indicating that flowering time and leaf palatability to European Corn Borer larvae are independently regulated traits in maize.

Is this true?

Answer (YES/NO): NO